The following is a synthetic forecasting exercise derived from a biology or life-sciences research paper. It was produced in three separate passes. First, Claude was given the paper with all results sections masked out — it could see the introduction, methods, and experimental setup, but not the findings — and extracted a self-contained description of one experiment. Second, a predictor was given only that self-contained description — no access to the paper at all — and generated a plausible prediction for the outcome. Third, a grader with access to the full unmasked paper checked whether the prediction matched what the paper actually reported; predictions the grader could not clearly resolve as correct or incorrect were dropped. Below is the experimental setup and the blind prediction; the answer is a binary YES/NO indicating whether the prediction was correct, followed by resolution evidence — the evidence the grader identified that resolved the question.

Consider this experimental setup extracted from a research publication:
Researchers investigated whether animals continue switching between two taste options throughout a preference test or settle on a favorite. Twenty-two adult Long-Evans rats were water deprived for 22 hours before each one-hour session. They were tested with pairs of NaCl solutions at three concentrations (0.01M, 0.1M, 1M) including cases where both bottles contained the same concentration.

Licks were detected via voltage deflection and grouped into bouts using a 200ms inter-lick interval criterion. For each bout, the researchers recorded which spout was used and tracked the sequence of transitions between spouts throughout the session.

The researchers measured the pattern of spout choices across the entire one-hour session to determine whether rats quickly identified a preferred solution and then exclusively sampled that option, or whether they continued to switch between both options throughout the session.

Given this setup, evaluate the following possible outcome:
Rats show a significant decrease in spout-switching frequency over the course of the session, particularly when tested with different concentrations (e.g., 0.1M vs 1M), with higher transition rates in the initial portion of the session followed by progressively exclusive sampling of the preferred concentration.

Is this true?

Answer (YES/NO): NO